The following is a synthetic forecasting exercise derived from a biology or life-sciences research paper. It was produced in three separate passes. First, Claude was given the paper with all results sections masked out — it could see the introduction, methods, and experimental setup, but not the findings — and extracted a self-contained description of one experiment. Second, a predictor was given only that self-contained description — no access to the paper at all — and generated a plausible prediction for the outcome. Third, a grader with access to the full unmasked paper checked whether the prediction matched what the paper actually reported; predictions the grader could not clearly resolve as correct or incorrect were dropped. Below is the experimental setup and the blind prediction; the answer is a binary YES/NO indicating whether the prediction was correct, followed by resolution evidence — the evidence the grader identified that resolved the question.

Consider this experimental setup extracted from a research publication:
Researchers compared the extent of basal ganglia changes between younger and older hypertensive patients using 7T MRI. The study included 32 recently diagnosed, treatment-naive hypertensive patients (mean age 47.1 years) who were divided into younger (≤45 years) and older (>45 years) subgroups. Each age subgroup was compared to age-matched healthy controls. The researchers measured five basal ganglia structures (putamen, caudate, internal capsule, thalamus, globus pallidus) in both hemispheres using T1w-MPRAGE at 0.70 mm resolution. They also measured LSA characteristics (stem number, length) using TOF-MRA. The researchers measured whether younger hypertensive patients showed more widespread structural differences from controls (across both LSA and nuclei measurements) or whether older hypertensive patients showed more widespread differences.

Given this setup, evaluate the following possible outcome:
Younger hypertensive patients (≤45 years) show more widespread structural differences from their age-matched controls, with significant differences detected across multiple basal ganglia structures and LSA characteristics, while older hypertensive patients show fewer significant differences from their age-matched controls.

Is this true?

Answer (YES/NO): NO